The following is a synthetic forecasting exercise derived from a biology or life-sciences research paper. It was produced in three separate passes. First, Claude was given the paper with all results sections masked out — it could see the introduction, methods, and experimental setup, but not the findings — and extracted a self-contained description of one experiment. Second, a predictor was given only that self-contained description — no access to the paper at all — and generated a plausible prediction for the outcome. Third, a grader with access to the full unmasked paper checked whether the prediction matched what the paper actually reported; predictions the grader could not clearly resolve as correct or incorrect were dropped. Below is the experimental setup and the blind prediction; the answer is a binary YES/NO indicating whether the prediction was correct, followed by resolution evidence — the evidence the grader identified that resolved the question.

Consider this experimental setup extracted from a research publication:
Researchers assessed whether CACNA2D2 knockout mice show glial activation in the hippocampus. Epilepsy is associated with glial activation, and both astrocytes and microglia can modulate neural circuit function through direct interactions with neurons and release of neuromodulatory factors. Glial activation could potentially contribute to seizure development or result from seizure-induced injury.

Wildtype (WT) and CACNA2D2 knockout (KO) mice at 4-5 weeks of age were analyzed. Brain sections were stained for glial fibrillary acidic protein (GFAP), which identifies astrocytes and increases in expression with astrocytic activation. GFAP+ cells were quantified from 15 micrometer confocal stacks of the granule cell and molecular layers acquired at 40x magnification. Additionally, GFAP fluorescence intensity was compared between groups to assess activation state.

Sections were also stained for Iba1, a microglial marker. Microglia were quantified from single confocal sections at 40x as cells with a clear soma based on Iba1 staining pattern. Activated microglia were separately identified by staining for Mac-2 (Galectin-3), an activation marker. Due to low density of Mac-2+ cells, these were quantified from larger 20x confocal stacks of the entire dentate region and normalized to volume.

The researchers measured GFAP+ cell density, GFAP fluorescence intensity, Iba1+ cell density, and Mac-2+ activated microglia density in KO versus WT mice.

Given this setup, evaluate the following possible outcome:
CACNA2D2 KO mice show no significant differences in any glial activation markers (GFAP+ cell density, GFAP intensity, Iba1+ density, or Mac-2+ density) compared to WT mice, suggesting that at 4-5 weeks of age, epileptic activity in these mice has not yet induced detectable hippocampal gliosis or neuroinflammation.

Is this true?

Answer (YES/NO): YES